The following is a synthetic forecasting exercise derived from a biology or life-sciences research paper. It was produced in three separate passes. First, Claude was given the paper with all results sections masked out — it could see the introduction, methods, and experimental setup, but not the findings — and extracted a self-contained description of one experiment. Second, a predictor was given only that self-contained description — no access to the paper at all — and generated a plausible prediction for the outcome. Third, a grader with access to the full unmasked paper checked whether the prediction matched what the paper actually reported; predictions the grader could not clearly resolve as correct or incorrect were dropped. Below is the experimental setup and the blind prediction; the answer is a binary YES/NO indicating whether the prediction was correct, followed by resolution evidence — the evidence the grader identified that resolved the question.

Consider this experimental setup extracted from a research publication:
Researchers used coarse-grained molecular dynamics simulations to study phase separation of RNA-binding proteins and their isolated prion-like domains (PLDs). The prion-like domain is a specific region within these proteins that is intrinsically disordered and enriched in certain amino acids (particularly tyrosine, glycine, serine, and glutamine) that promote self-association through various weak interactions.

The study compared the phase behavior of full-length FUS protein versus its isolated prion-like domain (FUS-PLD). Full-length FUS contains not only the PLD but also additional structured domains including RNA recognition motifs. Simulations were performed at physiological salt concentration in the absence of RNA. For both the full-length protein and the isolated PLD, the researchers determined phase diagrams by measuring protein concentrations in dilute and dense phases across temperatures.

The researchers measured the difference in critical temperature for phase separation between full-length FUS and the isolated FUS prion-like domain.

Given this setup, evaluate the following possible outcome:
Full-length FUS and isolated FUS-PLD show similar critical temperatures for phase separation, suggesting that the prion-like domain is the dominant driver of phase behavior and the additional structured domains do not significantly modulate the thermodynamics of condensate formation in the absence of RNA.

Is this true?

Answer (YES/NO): NO